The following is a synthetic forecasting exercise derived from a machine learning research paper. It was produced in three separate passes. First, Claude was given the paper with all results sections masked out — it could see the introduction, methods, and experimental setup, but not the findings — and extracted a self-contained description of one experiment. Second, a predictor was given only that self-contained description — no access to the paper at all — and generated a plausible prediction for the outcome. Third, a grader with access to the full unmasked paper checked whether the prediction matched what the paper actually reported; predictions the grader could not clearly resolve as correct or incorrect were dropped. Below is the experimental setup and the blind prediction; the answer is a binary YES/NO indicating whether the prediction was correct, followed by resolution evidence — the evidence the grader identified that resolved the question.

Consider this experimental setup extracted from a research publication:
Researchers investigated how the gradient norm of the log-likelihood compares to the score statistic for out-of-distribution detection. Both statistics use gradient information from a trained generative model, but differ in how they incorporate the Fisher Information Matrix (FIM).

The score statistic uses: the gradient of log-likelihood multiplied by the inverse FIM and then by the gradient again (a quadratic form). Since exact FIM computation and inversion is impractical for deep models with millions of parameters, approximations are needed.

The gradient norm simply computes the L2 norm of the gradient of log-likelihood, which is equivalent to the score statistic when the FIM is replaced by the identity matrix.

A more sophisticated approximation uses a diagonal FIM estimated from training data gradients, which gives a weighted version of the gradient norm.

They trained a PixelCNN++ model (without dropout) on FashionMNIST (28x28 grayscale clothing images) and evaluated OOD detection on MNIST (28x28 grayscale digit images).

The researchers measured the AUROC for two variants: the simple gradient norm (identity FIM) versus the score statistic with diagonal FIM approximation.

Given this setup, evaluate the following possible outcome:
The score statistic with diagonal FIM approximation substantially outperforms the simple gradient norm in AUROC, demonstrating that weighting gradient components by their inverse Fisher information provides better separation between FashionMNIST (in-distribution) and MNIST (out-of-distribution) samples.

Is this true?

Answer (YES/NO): NO